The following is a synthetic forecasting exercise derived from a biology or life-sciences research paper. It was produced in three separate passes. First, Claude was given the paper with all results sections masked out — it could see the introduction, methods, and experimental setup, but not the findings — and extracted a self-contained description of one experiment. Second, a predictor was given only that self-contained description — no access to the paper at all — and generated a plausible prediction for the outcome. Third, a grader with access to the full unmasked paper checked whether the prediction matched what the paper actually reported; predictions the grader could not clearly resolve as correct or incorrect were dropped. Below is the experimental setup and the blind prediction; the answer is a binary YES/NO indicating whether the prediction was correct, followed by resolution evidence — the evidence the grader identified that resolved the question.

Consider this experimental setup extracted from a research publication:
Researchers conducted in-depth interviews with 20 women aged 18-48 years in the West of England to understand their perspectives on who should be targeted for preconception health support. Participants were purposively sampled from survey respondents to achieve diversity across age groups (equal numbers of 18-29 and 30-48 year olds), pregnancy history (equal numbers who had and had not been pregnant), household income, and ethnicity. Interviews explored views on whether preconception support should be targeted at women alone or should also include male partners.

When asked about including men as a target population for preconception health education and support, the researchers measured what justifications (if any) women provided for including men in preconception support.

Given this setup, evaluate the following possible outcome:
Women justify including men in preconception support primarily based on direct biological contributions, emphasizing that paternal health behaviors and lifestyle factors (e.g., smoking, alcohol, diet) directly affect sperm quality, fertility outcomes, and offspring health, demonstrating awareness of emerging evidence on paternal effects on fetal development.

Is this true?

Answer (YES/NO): NO